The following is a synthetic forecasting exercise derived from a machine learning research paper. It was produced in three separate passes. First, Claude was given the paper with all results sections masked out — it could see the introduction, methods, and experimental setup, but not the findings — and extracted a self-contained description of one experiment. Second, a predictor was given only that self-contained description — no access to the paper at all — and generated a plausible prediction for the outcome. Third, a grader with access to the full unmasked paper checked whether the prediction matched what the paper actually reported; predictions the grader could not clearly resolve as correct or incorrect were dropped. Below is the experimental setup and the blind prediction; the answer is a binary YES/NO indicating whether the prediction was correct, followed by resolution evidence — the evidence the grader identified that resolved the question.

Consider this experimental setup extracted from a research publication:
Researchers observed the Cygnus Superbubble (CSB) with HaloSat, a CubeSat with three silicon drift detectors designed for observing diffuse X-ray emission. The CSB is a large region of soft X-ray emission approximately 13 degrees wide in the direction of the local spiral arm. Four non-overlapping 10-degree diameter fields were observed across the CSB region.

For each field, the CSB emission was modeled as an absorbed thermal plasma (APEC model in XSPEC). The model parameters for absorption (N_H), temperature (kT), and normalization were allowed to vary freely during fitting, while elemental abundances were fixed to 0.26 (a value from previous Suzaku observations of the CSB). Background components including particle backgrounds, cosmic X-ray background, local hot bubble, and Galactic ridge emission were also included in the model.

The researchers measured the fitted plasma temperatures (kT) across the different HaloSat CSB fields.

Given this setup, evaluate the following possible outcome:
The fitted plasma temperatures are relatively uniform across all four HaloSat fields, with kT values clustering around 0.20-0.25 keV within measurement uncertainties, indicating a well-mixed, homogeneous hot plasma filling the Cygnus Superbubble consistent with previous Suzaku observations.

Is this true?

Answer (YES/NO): NO